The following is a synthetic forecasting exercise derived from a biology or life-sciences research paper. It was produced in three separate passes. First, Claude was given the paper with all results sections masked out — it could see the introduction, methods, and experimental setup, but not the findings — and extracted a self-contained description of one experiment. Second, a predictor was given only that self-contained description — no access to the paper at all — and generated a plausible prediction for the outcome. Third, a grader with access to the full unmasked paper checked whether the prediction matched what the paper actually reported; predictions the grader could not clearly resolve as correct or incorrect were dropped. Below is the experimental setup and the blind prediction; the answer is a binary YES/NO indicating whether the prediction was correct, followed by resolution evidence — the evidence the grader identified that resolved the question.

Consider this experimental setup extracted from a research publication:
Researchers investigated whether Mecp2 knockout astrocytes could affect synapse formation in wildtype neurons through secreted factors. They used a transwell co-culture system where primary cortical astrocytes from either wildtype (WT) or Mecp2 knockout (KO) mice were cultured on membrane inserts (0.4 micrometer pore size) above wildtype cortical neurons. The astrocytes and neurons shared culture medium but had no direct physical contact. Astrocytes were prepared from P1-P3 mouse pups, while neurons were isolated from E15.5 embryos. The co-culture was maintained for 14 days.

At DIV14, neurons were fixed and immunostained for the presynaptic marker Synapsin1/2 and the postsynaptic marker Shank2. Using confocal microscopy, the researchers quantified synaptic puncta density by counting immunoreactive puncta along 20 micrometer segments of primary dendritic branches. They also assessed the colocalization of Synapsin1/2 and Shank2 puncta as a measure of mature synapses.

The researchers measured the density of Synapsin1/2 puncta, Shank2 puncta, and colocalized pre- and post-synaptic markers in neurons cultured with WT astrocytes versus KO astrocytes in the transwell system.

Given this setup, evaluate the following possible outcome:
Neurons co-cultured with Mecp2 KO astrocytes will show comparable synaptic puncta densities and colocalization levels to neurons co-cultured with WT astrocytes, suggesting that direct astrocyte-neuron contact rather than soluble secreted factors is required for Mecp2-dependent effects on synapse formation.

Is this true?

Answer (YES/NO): NO